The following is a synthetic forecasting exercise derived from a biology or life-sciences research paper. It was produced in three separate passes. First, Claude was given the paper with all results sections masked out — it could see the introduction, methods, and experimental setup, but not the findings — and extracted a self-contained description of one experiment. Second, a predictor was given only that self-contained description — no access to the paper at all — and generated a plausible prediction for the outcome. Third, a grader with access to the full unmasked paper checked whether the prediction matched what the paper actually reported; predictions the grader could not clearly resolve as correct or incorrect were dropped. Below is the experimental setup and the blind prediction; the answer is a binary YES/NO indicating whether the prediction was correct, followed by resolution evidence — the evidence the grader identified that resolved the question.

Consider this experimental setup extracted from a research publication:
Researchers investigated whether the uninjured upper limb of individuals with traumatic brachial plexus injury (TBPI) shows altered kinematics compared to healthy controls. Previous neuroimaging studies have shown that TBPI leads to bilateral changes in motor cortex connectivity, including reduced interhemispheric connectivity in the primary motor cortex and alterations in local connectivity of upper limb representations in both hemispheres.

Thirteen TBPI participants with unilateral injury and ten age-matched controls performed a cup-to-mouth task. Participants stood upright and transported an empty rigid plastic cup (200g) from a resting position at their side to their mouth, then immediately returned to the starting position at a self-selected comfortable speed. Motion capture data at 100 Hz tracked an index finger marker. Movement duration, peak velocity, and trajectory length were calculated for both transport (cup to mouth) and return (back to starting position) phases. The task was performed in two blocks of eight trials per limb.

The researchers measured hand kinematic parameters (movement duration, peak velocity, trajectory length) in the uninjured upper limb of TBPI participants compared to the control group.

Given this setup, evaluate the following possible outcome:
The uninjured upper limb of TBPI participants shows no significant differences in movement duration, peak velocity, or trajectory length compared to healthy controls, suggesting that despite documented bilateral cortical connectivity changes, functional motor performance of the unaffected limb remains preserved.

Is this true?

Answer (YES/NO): YES